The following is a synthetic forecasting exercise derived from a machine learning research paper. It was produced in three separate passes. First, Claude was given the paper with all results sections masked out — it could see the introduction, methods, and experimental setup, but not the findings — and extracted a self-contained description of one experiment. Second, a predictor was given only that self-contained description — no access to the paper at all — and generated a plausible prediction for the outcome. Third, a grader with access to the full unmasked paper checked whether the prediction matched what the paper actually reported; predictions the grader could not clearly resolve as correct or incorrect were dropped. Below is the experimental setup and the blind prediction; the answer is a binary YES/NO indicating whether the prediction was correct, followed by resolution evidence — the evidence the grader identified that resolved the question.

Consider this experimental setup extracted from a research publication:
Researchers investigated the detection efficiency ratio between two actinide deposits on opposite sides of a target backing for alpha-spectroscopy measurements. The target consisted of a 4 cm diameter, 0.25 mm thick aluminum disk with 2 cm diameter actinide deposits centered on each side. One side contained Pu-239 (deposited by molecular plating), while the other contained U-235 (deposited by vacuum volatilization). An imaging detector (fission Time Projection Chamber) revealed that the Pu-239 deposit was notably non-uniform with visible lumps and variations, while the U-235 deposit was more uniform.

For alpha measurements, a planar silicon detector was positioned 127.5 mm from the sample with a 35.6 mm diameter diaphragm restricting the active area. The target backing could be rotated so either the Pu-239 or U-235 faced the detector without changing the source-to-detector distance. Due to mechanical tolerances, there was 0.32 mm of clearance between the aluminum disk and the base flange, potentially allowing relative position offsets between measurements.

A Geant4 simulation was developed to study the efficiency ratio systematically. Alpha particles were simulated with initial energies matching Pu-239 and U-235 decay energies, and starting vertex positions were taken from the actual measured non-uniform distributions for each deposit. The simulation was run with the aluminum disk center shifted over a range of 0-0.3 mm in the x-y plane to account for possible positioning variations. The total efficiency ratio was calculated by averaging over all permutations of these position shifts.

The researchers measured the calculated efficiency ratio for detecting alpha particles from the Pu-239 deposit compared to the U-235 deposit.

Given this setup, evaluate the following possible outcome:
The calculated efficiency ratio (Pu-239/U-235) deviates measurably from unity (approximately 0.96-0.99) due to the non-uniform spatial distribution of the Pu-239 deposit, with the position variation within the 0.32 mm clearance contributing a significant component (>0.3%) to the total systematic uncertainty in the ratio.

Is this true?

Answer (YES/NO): NO